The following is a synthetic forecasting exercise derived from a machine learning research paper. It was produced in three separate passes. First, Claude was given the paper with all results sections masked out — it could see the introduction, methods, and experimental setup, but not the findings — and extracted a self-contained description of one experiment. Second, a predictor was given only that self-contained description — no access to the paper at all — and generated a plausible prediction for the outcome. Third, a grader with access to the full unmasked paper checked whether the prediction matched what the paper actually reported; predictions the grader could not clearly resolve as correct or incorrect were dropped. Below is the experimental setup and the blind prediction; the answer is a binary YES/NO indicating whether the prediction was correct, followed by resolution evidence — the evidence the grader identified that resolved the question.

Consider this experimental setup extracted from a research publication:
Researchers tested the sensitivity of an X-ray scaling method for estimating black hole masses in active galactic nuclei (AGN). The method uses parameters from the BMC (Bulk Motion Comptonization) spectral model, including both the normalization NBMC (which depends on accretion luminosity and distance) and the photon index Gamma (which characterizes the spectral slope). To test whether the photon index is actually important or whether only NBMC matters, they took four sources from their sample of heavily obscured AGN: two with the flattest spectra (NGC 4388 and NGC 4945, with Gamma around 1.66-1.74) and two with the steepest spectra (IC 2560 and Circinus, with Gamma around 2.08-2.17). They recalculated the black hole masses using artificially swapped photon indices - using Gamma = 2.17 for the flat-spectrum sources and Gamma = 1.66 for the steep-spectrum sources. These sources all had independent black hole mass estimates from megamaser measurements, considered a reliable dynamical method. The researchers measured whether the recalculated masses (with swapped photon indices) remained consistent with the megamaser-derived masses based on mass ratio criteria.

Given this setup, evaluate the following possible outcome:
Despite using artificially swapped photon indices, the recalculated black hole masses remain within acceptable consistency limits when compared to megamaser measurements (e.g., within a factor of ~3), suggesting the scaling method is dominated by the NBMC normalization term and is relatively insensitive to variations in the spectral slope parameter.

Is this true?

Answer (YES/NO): NO